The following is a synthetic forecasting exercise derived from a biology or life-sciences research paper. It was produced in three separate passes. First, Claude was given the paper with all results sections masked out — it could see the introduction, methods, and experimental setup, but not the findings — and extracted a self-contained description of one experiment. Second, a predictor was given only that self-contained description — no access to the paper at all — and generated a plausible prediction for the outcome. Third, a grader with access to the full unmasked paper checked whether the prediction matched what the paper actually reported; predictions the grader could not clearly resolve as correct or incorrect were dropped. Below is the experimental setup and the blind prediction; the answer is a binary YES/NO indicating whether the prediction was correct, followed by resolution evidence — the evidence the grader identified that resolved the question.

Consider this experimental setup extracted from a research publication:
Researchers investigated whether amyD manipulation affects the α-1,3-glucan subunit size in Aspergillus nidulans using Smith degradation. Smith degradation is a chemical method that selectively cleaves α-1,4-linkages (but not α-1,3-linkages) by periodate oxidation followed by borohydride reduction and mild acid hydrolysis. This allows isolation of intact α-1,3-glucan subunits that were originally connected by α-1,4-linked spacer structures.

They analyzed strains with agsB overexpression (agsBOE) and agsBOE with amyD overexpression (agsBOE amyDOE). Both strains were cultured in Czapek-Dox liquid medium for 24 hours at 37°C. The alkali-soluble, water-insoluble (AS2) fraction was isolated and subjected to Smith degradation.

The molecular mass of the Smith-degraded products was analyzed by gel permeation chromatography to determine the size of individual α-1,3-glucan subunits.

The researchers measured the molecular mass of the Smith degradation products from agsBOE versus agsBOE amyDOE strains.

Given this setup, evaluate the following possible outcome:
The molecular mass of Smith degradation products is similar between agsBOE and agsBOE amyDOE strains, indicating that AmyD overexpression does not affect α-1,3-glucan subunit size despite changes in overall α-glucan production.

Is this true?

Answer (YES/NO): YES